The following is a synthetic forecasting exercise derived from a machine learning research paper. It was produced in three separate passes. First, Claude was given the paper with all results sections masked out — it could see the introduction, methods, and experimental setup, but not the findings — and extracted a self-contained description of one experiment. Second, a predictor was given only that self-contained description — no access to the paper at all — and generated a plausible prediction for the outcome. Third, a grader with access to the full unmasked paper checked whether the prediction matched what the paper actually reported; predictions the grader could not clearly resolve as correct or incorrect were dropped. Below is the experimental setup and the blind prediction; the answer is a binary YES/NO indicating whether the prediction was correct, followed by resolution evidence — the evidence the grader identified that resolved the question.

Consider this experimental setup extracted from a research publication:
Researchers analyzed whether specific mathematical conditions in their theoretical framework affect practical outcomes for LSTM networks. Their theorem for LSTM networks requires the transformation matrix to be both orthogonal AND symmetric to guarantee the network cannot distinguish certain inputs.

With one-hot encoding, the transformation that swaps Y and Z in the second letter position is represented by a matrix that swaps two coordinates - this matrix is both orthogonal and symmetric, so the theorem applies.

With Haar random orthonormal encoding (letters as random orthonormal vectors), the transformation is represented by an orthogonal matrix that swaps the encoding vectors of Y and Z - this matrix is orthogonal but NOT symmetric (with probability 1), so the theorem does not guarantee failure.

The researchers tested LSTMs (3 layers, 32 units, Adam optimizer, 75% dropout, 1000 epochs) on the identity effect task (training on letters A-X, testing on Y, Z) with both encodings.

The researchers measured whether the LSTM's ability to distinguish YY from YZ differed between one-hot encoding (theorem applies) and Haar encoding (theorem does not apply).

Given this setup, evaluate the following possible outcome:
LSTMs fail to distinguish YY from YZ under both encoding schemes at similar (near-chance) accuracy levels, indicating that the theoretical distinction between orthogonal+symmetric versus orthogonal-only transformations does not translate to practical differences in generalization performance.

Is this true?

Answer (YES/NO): YES